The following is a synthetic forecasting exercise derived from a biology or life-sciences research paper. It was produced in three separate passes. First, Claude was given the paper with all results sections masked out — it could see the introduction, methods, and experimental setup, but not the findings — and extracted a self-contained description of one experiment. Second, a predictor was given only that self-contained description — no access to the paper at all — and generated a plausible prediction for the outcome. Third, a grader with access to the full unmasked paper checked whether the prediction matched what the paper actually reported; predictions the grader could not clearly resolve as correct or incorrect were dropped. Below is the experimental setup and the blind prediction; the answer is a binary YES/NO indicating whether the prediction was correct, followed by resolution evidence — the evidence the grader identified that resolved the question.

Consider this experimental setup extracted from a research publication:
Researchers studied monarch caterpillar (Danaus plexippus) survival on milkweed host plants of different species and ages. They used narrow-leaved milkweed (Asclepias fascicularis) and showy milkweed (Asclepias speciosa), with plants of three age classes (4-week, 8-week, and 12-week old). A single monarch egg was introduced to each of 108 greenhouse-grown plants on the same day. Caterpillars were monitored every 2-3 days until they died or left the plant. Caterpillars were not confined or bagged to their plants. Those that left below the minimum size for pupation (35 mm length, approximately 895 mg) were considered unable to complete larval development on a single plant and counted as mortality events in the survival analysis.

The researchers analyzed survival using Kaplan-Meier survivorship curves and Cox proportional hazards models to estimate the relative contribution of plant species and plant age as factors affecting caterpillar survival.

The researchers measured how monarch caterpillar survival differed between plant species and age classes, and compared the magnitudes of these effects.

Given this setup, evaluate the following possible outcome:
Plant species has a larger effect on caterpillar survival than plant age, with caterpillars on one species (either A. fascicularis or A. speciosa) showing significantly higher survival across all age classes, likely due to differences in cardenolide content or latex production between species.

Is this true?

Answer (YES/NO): NO